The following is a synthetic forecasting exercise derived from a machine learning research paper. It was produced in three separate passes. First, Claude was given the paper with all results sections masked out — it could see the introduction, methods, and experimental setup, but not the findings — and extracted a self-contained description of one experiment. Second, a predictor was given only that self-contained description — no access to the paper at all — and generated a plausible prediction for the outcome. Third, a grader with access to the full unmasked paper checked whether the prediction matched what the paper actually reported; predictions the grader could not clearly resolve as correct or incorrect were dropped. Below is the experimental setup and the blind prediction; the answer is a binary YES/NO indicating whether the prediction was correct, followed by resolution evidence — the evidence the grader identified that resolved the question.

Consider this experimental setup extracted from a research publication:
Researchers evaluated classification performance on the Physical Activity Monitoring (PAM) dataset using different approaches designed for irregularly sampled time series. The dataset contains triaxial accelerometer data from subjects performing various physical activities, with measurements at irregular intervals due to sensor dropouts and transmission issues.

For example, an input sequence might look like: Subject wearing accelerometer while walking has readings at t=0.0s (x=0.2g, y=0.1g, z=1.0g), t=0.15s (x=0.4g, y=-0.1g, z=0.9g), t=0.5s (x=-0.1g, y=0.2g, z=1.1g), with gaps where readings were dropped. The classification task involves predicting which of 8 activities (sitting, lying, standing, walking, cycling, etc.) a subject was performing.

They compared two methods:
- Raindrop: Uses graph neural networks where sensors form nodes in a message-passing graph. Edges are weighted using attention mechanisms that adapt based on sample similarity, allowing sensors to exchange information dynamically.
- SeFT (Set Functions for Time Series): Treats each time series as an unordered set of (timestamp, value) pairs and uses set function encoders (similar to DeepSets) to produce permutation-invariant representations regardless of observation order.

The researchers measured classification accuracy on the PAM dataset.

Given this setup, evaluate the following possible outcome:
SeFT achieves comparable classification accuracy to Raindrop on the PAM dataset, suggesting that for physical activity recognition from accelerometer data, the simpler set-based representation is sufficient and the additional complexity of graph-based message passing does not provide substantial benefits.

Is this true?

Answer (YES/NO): NO